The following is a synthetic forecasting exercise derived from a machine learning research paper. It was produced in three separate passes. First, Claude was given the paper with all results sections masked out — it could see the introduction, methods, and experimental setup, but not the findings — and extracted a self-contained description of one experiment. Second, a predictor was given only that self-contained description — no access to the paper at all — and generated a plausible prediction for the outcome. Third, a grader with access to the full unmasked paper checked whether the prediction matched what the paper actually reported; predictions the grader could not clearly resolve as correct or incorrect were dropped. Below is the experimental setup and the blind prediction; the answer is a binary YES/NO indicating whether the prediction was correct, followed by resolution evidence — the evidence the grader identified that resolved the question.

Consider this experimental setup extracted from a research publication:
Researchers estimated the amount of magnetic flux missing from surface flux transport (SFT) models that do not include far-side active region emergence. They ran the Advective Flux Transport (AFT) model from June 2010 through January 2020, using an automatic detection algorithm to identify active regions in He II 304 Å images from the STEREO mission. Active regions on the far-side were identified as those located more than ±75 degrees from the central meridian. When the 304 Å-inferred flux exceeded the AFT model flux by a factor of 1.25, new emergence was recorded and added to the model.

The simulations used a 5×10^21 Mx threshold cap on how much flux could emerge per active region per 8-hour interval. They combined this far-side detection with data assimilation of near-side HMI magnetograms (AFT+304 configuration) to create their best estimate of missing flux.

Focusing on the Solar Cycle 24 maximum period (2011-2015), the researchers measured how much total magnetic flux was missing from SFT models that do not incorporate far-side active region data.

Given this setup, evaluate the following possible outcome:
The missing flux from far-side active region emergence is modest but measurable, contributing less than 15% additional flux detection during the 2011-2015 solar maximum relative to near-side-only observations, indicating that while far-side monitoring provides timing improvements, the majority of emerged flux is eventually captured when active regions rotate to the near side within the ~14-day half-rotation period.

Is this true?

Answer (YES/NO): YES